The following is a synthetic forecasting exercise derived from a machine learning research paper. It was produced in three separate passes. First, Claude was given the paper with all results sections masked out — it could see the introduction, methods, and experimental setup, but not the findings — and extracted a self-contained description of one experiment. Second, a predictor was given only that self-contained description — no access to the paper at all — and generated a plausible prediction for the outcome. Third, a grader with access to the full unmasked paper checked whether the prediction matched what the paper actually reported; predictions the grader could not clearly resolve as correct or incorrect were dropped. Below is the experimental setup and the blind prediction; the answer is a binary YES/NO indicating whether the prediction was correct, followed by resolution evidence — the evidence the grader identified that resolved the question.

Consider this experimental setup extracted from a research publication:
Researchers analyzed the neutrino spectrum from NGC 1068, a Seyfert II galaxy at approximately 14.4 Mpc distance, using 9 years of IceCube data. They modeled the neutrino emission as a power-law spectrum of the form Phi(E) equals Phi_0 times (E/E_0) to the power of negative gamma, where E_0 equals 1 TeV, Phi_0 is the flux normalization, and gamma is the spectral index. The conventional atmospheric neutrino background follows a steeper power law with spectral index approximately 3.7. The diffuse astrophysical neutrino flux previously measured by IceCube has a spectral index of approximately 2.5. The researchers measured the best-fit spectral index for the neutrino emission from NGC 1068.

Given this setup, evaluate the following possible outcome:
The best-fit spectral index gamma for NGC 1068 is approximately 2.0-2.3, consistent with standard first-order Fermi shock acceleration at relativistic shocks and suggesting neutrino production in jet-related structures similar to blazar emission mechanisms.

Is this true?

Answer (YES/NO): NO